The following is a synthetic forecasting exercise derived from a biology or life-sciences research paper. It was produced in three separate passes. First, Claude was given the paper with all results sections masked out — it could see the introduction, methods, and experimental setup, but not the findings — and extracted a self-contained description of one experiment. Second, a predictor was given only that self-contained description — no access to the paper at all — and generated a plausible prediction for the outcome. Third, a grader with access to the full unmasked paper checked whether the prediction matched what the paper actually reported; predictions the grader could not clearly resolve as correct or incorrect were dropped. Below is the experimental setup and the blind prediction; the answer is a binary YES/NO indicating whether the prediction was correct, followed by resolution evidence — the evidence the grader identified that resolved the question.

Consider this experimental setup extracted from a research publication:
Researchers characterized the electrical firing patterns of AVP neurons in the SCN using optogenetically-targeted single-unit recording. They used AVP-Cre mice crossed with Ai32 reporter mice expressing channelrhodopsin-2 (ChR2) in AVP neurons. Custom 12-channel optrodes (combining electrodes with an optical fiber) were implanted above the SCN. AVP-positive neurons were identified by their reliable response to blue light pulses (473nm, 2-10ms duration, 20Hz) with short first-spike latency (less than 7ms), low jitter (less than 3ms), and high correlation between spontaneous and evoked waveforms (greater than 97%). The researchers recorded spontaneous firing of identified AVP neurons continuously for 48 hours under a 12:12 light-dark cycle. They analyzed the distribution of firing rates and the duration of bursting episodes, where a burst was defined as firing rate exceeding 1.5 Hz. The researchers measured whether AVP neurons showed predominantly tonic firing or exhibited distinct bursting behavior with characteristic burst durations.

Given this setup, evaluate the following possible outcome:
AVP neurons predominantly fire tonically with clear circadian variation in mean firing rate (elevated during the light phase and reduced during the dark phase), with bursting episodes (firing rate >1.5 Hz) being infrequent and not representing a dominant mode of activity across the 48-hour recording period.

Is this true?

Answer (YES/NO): NO